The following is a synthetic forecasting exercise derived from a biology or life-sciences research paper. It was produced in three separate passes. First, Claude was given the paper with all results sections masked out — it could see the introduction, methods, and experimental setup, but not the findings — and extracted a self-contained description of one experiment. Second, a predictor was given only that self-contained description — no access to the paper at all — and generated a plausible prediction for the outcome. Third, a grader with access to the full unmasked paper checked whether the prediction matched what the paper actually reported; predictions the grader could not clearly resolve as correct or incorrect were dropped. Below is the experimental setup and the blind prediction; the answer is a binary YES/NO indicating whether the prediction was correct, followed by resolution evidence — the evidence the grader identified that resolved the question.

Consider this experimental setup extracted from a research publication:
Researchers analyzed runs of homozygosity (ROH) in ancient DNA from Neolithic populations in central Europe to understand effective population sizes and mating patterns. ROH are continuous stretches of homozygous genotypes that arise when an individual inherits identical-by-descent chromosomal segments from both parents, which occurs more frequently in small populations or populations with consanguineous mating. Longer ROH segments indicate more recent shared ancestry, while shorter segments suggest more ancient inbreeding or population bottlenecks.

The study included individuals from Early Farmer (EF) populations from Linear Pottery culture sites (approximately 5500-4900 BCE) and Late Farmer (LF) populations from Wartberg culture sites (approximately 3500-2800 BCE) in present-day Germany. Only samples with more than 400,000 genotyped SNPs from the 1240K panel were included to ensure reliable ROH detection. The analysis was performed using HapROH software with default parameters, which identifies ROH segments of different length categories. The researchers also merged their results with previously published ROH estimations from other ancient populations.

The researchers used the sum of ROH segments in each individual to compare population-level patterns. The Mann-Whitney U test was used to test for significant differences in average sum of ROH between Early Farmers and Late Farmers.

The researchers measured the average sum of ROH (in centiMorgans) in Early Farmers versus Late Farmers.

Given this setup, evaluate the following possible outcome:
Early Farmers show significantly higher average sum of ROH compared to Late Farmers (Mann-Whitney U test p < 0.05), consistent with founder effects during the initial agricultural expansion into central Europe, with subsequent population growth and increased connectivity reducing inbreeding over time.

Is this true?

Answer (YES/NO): NO